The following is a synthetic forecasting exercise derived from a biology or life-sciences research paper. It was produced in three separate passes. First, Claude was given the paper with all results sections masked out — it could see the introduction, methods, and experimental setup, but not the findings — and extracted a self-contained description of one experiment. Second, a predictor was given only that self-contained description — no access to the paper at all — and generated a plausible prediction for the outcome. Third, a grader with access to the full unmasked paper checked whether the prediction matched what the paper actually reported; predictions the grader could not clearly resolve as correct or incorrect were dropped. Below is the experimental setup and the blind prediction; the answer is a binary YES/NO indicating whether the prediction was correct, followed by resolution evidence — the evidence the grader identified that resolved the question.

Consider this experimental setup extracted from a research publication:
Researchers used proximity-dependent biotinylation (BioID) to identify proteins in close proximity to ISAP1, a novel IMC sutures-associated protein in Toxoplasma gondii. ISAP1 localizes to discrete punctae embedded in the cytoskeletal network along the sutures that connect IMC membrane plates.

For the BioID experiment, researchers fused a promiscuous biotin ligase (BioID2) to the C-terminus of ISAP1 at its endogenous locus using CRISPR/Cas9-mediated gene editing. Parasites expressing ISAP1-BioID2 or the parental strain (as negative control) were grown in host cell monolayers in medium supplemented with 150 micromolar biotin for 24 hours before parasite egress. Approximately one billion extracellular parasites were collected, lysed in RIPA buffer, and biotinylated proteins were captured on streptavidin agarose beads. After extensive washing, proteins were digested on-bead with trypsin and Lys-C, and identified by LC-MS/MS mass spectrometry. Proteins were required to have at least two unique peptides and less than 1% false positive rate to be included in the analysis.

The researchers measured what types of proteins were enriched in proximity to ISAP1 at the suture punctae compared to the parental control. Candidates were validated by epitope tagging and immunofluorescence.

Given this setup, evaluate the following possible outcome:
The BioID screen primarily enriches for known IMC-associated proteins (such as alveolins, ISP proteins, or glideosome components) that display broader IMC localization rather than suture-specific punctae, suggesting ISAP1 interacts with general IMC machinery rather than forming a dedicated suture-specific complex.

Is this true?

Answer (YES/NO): NO